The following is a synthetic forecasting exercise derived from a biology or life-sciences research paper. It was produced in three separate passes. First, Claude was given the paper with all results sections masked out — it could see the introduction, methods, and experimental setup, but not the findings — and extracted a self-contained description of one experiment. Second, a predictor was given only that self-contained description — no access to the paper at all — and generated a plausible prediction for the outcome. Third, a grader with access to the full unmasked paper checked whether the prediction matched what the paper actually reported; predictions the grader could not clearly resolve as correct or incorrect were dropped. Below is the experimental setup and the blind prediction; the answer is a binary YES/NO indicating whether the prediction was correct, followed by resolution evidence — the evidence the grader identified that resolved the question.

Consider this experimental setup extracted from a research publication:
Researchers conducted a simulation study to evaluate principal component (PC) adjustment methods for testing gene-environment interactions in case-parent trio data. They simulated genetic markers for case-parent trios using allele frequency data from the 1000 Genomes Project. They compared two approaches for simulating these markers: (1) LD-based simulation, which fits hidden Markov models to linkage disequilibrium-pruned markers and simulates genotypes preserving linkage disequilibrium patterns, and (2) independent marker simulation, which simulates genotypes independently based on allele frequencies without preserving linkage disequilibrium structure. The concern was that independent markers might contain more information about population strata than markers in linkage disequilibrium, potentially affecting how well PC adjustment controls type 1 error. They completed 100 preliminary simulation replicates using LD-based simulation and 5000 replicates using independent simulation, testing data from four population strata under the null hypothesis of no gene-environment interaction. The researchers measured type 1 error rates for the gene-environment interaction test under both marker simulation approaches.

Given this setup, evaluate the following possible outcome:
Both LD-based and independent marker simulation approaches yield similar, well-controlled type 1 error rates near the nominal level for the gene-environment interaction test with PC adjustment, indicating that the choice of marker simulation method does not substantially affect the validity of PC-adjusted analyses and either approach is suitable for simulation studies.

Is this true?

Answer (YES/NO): YES